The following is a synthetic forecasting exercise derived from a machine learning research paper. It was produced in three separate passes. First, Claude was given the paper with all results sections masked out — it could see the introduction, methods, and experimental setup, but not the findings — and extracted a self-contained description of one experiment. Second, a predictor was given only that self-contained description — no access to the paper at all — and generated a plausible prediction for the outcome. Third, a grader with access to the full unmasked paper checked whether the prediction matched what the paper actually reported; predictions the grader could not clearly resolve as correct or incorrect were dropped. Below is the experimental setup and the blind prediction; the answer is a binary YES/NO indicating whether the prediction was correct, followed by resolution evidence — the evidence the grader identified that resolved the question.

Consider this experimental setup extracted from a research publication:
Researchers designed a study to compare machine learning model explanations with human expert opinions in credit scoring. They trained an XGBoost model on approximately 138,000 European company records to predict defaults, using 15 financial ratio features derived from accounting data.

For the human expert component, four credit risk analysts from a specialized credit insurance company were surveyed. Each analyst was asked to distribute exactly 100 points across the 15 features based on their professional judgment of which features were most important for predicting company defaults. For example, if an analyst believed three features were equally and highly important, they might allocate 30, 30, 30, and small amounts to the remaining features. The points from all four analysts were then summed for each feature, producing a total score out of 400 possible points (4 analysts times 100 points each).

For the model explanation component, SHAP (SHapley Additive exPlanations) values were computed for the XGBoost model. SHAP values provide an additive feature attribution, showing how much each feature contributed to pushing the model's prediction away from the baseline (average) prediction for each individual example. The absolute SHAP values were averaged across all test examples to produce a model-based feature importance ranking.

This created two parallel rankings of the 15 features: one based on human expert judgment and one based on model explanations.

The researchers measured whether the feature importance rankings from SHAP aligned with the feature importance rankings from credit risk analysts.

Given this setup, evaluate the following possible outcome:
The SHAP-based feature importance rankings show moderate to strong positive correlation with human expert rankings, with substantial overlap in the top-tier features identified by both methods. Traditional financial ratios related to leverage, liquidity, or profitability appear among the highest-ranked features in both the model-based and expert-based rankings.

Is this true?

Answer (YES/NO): NO